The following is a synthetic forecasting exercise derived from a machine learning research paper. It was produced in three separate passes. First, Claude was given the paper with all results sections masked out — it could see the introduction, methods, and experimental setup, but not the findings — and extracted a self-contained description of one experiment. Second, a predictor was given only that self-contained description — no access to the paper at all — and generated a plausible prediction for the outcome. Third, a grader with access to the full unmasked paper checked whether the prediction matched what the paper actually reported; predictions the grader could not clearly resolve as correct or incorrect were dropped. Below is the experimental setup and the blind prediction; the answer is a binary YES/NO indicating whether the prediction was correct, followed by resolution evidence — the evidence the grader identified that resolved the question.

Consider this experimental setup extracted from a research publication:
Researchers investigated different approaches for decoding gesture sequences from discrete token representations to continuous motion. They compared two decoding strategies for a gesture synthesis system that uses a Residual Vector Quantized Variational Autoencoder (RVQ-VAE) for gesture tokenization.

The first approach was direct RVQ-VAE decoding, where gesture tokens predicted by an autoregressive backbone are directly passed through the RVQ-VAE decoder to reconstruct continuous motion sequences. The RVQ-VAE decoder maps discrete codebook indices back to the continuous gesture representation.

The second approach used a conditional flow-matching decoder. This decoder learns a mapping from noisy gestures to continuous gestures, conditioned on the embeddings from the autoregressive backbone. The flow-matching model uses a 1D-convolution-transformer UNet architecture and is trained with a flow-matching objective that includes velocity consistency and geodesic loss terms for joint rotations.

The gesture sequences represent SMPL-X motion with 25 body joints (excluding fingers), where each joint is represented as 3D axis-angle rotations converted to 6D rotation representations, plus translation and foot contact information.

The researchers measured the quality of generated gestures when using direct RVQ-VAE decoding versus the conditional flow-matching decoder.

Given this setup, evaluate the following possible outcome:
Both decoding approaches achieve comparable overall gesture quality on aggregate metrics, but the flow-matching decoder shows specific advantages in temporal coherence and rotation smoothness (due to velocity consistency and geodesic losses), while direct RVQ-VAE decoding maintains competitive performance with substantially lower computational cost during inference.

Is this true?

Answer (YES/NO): NO